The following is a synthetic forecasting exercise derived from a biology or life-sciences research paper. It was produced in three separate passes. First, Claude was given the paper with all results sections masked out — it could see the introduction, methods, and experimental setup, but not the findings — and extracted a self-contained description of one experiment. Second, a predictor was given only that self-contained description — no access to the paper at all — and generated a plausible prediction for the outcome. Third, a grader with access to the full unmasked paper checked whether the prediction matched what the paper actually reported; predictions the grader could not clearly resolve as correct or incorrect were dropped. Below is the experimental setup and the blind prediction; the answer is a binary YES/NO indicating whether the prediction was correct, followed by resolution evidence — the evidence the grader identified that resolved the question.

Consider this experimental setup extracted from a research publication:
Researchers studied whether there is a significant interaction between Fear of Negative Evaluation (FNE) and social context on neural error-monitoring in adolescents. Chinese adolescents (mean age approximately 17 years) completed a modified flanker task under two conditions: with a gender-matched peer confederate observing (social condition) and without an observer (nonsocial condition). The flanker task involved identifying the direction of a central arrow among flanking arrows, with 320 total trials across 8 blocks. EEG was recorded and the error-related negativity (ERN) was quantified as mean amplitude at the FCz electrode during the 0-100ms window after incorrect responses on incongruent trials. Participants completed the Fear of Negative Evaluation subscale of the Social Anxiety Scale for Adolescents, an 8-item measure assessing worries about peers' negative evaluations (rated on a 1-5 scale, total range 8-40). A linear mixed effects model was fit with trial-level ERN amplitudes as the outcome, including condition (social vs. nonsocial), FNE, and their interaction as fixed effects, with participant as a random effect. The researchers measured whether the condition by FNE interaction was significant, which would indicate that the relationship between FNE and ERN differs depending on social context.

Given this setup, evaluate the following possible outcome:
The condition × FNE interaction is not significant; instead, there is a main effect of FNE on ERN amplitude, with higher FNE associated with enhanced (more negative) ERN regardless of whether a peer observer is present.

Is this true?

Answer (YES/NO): NO